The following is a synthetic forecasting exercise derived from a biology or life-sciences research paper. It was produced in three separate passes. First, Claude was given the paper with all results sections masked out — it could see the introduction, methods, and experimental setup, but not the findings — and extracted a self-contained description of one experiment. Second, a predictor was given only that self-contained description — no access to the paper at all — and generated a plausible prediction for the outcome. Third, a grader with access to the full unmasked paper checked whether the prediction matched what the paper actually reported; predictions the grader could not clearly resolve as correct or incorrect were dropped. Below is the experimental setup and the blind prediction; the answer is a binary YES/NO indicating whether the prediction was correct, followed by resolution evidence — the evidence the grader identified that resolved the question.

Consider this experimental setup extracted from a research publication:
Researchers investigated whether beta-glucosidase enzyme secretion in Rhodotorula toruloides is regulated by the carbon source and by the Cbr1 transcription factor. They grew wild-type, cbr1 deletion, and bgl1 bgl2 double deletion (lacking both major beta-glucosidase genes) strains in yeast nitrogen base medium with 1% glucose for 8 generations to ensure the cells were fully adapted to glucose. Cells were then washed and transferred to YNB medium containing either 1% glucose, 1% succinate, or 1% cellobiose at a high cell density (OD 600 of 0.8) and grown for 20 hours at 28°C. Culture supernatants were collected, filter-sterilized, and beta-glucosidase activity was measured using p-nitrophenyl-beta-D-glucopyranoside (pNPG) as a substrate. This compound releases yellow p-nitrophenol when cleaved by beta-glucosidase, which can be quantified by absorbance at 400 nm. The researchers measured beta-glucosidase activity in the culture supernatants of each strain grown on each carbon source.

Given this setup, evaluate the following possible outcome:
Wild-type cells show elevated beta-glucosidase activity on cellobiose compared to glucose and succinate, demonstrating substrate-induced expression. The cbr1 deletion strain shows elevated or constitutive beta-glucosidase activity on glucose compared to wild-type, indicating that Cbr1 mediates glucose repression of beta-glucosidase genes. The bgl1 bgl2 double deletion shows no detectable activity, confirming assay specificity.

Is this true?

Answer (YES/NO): NO